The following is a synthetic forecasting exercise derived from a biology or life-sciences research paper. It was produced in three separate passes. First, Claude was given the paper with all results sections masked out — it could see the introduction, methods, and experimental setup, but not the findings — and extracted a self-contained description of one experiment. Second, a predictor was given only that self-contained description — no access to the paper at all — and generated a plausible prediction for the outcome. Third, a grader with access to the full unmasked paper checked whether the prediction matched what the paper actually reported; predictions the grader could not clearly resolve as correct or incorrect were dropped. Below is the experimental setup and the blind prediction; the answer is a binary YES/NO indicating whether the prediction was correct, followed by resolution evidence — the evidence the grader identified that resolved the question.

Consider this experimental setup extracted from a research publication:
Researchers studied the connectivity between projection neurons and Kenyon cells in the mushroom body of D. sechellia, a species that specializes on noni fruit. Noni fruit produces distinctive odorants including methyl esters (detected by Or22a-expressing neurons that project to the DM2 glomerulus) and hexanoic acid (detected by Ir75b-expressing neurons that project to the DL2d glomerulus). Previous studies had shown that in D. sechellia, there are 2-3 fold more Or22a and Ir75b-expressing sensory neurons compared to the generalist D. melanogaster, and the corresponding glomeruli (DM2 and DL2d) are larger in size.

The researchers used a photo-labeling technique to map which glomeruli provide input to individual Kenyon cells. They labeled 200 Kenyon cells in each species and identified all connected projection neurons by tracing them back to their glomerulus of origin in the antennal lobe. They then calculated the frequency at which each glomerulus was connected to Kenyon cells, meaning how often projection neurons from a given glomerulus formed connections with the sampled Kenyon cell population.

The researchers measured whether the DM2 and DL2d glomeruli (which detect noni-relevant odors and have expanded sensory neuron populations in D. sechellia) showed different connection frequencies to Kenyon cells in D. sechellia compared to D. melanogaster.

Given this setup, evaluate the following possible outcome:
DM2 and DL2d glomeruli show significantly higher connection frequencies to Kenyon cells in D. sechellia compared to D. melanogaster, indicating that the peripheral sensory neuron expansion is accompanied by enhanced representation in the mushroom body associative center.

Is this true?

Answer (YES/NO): NO